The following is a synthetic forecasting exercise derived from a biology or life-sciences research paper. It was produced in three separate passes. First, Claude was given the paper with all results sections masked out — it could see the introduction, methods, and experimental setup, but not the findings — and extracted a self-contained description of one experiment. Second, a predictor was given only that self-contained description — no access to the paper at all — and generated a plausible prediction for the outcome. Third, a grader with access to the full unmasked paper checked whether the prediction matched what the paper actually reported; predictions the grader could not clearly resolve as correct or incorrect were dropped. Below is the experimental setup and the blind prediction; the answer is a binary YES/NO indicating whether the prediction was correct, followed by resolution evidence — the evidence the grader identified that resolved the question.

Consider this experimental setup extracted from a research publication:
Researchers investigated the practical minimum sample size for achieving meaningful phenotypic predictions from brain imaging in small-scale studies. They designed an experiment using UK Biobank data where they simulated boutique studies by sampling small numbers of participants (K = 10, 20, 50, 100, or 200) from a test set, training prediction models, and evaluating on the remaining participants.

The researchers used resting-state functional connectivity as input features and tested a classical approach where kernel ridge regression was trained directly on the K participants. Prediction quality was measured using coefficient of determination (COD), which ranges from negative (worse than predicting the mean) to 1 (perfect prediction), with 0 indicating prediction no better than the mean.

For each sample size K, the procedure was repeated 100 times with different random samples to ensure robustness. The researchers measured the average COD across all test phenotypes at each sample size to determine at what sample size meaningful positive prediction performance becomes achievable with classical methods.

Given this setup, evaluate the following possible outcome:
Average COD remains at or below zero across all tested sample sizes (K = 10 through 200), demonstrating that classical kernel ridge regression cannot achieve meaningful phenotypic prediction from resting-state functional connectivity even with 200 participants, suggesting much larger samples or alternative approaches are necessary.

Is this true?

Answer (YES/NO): NO